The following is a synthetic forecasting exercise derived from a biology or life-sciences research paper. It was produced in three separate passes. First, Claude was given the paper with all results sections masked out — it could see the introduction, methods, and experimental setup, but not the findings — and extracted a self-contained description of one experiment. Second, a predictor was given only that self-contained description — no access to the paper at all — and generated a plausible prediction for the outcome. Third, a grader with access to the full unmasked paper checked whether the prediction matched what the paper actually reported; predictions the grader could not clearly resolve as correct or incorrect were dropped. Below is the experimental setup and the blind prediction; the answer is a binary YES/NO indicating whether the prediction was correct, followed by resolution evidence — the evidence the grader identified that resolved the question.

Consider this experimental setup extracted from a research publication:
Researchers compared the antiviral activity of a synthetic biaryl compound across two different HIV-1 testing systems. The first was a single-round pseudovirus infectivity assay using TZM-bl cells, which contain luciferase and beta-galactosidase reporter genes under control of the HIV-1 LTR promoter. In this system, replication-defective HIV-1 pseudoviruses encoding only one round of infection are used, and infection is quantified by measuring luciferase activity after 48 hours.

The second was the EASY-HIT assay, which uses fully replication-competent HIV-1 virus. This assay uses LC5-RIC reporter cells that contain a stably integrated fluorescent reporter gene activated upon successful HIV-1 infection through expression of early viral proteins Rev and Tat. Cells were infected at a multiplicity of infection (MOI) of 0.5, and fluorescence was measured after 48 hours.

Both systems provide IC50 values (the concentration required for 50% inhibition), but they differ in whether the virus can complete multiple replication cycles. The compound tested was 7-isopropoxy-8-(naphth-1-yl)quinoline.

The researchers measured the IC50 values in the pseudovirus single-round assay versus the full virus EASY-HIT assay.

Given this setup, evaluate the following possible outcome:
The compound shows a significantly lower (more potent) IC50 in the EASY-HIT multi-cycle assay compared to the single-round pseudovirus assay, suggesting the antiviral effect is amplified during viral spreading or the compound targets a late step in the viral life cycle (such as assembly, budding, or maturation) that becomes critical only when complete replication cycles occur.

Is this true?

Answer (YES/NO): NO